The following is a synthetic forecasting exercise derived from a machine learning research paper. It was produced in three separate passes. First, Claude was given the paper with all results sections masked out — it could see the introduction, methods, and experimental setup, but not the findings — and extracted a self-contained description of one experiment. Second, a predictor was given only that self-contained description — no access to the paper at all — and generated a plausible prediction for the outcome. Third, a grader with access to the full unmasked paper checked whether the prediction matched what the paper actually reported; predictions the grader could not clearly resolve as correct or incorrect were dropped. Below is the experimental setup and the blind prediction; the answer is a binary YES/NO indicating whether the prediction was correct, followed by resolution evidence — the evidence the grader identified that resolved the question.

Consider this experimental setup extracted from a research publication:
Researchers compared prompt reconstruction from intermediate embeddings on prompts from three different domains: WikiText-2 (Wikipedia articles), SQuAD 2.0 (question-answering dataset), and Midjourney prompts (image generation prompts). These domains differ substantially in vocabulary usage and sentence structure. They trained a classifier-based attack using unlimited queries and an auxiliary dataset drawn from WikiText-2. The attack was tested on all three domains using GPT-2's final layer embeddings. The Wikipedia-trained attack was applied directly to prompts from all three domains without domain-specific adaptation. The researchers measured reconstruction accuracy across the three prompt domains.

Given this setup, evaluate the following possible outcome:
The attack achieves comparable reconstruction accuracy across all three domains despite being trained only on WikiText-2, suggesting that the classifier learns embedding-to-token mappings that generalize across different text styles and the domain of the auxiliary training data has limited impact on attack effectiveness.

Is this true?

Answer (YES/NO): NO